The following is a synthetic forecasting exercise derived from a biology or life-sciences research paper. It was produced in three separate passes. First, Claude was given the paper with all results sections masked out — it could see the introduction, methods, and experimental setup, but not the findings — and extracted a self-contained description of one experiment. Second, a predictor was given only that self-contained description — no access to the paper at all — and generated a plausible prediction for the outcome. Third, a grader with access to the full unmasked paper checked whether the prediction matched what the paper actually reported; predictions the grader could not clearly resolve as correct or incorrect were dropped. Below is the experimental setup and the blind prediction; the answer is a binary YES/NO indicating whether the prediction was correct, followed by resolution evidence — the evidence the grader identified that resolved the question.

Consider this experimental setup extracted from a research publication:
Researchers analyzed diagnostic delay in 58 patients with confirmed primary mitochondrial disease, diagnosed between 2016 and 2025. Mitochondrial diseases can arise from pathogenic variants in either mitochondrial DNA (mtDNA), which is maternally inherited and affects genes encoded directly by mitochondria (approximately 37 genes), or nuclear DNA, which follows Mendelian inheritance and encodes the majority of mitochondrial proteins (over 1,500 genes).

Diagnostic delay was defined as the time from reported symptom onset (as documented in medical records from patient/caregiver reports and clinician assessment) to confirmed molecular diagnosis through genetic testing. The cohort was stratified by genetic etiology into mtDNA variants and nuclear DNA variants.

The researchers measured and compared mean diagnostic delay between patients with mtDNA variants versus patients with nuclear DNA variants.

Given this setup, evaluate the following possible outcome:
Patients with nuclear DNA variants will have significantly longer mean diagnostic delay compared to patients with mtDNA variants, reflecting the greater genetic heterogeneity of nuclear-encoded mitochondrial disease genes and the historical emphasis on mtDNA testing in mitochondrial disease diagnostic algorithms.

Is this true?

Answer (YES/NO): NO